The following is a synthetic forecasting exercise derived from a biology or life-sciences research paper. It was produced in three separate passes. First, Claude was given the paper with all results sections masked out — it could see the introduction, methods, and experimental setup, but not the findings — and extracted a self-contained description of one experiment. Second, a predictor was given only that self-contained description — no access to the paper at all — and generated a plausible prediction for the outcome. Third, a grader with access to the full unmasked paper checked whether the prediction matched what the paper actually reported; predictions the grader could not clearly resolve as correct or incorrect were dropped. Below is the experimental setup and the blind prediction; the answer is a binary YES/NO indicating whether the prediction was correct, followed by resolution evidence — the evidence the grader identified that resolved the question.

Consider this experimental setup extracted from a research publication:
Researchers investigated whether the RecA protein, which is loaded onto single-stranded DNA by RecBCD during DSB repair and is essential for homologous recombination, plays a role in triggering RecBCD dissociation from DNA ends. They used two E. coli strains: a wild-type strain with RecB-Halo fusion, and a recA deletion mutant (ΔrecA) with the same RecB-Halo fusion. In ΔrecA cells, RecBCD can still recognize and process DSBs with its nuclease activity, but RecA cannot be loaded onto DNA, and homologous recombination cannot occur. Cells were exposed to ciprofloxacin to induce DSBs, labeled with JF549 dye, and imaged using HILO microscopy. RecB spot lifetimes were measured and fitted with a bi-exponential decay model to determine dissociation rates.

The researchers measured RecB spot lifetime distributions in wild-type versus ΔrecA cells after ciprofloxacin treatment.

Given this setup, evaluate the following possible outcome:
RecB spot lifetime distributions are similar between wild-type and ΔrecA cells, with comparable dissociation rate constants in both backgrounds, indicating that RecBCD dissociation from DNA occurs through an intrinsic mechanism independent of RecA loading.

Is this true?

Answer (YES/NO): YES